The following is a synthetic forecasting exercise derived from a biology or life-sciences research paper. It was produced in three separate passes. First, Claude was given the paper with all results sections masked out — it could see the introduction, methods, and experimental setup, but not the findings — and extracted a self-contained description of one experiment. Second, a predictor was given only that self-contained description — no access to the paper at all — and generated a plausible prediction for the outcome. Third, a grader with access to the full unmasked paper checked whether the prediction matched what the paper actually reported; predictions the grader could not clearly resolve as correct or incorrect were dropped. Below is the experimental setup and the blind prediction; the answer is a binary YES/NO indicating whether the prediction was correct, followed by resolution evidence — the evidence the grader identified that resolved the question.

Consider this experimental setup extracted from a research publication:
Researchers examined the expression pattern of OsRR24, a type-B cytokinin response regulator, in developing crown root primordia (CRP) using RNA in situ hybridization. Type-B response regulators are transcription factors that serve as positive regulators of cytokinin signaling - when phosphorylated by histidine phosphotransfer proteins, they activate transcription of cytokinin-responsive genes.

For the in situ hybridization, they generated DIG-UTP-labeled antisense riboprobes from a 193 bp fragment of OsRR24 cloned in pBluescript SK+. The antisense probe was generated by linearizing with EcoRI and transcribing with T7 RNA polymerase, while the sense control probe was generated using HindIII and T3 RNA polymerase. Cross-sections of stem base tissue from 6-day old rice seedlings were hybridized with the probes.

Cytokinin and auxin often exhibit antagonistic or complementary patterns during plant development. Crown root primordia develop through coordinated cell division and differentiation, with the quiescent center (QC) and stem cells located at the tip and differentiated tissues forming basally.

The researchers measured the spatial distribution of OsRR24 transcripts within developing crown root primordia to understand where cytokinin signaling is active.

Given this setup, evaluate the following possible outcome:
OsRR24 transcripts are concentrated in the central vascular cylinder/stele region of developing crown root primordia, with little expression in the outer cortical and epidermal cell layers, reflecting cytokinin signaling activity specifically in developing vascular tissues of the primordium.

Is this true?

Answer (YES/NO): NO